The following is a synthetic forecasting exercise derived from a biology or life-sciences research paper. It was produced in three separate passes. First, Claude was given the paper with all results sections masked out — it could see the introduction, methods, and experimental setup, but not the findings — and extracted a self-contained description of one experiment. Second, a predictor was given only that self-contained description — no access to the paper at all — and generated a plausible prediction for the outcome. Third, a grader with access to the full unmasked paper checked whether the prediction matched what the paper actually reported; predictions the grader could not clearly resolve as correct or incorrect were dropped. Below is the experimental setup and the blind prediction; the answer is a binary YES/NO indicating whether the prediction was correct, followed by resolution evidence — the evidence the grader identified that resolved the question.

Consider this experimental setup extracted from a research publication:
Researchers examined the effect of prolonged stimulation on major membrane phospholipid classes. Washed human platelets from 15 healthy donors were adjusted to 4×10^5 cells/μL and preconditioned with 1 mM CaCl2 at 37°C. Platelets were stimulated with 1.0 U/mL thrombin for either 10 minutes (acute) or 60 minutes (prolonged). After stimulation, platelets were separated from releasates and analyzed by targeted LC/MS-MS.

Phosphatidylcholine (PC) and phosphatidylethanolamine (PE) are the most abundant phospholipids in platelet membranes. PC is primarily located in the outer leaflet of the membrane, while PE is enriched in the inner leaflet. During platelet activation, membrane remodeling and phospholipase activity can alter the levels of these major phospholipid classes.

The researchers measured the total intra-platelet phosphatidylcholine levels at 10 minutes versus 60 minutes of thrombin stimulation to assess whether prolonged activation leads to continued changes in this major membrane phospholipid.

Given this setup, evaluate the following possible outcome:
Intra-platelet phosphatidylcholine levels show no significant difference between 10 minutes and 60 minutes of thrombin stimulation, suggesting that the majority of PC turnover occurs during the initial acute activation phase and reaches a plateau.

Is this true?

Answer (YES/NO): YES